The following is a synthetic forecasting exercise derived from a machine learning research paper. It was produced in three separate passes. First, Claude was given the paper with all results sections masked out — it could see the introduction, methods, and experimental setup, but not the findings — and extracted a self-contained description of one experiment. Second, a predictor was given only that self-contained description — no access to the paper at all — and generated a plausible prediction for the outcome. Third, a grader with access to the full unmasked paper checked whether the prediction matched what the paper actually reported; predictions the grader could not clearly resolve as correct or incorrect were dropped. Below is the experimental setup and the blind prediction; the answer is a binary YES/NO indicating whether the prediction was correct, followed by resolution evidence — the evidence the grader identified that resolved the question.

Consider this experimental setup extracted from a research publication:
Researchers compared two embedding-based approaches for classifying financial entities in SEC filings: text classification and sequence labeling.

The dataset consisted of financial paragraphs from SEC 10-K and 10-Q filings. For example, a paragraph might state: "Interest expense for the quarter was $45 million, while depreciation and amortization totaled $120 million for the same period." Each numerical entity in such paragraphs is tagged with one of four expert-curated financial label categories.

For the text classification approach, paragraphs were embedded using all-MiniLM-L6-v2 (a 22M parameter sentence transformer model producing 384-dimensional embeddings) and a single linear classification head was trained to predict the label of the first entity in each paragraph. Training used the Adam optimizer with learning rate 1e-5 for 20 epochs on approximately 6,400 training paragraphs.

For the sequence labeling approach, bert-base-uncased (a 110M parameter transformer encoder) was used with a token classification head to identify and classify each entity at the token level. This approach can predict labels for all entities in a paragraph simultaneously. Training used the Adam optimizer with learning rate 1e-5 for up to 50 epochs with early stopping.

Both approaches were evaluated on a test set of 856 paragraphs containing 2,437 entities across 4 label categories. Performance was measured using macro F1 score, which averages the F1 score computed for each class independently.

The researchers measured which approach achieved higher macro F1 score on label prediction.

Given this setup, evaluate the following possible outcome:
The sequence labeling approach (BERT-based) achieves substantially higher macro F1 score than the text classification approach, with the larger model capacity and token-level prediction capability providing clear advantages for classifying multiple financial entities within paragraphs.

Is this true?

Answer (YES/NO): YES